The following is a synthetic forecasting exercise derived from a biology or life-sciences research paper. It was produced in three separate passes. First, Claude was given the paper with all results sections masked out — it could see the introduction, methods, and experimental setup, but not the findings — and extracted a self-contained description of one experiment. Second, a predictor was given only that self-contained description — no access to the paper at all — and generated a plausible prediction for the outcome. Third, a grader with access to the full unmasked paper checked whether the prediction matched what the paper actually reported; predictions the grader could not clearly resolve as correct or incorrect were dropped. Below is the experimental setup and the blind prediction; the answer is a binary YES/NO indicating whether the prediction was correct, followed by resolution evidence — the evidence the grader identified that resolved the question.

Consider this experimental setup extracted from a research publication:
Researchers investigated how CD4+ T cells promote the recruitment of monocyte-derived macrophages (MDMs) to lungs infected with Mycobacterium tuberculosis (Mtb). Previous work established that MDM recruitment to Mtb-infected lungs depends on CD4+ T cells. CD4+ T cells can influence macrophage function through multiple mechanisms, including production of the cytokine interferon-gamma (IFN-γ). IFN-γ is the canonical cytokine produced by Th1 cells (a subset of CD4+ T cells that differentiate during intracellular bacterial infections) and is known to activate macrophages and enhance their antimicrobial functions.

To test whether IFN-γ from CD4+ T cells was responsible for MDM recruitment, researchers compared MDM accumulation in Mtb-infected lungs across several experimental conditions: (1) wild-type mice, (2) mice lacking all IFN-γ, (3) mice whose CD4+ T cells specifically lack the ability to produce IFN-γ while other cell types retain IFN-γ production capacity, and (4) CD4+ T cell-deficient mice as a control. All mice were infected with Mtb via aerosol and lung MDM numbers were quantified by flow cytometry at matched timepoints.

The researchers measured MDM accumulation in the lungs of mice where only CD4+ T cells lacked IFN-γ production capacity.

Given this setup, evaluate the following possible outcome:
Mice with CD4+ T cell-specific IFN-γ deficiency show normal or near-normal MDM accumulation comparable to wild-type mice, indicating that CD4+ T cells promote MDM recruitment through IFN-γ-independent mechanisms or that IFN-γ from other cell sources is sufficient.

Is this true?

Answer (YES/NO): NO